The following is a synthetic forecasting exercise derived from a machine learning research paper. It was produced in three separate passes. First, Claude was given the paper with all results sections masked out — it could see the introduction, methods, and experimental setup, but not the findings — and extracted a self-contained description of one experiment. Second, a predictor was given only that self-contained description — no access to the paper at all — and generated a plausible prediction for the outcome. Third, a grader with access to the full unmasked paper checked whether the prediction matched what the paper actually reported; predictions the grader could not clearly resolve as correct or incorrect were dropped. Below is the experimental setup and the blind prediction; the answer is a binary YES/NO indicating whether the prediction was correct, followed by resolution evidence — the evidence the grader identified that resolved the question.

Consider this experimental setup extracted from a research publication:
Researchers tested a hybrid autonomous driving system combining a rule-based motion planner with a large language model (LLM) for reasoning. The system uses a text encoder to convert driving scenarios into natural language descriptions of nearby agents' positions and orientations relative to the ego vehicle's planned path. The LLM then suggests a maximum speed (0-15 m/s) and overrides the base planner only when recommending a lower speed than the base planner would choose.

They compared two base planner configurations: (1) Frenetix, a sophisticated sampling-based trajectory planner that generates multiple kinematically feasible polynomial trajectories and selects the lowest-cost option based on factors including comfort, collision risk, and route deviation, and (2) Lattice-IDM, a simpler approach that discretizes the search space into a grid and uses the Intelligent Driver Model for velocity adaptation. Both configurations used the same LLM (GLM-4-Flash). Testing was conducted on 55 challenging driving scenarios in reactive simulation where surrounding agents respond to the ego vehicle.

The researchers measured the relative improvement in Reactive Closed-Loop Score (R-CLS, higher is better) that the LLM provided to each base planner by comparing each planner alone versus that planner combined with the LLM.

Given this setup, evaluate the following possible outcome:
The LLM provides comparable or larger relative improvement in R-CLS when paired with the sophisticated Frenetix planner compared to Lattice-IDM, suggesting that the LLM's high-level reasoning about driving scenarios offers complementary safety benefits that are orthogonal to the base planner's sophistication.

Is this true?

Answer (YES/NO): NO